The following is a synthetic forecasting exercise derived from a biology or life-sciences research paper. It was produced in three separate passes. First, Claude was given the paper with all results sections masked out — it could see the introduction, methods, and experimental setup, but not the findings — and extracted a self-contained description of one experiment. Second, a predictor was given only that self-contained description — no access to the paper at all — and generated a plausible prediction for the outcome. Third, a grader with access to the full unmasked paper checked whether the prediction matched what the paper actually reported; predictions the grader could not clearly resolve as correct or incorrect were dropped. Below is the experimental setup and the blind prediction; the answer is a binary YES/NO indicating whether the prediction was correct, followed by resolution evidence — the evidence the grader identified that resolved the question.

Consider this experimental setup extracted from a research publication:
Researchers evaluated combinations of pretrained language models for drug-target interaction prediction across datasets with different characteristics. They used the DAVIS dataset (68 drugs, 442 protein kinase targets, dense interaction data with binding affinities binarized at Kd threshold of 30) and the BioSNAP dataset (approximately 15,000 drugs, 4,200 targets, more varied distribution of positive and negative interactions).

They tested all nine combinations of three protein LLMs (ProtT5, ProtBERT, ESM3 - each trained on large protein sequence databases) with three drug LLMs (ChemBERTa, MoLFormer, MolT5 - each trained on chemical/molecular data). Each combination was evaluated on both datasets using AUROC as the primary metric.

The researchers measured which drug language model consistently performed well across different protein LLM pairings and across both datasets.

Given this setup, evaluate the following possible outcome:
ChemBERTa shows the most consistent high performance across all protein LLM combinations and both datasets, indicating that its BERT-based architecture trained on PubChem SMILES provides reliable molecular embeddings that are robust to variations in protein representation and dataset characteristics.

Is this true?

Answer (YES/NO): NO